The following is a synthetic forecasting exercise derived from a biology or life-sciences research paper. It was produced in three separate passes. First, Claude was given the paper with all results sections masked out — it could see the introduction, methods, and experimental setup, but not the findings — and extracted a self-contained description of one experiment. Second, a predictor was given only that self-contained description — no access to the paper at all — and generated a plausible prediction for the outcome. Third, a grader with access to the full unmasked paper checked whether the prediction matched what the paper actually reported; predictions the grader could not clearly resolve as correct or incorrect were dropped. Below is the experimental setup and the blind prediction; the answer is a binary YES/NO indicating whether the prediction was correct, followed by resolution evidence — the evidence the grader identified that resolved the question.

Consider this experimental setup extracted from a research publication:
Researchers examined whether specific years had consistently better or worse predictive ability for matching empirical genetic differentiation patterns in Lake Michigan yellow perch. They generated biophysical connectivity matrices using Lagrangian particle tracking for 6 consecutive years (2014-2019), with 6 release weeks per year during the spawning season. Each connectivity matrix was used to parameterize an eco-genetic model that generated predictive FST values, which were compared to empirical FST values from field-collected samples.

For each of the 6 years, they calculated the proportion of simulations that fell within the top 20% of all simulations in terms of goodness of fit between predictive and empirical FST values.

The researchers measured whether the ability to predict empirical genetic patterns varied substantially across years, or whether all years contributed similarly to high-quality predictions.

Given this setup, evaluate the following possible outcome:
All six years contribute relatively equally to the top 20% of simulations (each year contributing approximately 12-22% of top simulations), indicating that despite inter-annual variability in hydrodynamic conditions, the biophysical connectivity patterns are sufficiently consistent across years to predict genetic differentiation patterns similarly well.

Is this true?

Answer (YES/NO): NO